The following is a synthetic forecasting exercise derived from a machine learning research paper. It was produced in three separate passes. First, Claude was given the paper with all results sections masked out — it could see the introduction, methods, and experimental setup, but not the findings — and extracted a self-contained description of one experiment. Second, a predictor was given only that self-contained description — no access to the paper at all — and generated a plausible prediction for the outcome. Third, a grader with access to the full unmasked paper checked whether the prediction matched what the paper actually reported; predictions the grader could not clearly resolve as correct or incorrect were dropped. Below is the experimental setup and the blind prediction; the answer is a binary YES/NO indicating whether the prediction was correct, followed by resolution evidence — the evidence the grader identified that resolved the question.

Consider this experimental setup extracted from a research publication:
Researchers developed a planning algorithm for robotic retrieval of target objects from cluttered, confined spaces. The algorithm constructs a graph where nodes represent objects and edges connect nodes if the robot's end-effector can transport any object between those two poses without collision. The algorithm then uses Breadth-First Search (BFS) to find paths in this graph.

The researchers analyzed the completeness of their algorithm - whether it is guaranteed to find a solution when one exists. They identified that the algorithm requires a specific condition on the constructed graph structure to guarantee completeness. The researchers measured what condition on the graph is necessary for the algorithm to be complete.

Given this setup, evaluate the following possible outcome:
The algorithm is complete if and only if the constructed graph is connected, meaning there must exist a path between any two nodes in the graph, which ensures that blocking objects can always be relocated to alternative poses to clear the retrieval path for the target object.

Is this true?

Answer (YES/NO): NO